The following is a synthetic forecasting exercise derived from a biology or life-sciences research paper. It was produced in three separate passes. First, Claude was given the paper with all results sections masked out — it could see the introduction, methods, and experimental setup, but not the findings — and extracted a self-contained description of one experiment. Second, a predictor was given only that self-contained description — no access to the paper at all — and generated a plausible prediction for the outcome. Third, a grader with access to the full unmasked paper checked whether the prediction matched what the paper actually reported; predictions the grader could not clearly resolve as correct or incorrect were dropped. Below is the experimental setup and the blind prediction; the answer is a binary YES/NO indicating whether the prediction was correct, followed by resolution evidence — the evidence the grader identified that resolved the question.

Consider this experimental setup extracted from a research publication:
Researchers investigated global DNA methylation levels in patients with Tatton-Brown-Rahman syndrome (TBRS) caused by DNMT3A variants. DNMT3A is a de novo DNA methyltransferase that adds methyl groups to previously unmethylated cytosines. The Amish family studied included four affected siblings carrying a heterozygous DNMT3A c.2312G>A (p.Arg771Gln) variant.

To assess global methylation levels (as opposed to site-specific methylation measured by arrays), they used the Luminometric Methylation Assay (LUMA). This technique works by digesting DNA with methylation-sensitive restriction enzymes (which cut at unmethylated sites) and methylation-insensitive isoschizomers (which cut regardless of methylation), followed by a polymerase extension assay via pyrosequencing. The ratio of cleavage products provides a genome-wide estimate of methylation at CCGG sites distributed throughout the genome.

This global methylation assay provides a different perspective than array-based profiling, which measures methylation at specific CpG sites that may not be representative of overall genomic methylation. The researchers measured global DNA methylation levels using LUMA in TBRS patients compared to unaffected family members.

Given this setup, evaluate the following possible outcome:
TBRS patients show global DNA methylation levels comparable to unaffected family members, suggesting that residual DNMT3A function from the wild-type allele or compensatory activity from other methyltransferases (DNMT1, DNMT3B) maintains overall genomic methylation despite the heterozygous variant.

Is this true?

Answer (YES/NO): YES